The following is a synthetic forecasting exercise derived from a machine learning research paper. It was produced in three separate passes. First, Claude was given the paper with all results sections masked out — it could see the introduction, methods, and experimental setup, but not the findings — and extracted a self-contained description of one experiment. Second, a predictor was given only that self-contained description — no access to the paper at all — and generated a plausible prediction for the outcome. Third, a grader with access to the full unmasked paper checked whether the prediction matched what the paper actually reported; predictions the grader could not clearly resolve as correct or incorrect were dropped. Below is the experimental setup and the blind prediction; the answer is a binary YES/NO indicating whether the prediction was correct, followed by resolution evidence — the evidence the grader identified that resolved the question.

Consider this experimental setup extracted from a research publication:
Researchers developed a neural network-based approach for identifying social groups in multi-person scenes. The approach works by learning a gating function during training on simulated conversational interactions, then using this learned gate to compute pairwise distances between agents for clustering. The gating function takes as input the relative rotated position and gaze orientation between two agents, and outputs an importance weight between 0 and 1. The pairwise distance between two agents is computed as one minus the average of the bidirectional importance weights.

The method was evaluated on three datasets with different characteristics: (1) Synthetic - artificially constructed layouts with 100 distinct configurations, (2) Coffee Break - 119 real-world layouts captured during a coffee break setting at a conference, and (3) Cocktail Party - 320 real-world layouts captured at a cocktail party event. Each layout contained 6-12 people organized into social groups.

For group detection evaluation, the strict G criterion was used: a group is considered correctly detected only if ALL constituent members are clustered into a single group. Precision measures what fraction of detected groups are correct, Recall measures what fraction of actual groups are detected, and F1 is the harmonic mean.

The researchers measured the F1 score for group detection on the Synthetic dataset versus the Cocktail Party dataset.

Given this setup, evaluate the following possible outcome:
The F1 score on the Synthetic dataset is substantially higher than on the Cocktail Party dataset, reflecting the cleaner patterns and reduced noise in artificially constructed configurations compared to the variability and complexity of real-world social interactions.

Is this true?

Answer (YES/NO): YES